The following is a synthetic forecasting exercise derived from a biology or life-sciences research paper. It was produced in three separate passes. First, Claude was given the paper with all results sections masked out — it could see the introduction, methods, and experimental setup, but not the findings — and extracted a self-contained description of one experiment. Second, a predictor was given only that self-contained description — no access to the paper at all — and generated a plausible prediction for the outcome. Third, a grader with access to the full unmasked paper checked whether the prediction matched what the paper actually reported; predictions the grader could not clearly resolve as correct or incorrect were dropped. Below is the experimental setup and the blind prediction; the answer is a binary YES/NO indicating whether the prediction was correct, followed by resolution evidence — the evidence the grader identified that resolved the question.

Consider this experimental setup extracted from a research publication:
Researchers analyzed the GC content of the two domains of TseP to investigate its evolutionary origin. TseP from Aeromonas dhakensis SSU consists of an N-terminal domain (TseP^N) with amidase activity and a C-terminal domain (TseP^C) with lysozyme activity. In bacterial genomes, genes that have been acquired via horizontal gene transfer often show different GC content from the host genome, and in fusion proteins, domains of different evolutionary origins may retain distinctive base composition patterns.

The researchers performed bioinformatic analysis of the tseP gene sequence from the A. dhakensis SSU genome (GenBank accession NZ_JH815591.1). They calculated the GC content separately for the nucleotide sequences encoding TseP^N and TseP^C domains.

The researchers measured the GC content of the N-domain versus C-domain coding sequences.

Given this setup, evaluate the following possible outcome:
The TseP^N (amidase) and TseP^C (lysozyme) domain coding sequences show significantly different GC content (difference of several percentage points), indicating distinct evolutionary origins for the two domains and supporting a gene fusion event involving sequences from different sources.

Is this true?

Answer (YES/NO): YES